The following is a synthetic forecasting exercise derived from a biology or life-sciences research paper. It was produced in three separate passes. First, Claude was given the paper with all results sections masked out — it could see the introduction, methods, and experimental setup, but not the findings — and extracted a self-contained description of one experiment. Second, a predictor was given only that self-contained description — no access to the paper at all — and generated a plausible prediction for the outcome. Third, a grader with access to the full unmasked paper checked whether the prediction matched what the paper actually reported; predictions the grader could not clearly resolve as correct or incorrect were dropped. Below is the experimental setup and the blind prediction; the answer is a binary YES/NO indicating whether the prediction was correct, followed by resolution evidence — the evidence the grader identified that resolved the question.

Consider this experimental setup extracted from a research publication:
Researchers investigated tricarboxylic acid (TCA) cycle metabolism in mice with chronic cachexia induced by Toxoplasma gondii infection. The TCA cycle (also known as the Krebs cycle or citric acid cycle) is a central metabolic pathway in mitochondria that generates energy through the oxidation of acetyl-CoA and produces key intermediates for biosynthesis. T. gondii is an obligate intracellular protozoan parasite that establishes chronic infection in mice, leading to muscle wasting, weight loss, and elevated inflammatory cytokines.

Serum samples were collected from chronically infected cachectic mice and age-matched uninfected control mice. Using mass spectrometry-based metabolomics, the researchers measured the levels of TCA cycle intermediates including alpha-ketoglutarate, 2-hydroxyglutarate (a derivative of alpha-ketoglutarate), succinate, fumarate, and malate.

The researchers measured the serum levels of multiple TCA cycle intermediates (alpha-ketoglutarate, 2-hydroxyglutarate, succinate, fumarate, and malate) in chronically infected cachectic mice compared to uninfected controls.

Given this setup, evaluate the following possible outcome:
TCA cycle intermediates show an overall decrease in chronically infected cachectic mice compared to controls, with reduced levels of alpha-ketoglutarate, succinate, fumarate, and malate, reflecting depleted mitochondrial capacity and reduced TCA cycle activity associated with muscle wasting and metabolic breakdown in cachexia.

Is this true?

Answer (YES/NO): YES